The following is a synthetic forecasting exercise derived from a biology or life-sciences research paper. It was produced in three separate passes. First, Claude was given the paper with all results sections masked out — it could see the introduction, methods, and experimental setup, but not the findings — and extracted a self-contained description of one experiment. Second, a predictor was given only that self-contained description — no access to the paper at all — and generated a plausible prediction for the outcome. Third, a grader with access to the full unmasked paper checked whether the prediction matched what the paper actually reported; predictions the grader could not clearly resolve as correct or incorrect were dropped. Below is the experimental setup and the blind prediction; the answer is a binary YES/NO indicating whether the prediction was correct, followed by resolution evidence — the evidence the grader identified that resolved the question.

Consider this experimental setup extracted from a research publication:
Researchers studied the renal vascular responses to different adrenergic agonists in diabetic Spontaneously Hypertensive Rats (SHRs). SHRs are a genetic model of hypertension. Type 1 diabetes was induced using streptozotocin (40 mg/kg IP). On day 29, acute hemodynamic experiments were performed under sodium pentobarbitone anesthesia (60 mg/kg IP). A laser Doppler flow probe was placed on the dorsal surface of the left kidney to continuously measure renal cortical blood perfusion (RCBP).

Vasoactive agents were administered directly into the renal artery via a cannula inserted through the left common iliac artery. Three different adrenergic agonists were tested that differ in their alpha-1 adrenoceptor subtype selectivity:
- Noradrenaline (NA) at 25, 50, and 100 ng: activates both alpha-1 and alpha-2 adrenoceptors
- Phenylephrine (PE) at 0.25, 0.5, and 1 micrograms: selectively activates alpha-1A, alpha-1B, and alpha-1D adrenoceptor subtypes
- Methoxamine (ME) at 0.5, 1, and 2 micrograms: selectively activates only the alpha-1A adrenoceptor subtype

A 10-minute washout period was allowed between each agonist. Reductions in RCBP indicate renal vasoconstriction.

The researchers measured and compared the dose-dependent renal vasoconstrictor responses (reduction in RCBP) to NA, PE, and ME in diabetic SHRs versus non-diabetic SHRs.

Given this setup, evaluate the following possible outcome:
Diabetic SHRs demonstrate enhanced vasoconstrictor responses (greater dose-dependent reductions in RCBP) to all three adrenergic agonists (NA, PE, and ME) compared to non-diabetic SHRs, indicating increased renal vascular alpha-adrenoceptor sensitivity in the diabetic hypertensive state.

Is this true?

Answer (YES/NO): YES